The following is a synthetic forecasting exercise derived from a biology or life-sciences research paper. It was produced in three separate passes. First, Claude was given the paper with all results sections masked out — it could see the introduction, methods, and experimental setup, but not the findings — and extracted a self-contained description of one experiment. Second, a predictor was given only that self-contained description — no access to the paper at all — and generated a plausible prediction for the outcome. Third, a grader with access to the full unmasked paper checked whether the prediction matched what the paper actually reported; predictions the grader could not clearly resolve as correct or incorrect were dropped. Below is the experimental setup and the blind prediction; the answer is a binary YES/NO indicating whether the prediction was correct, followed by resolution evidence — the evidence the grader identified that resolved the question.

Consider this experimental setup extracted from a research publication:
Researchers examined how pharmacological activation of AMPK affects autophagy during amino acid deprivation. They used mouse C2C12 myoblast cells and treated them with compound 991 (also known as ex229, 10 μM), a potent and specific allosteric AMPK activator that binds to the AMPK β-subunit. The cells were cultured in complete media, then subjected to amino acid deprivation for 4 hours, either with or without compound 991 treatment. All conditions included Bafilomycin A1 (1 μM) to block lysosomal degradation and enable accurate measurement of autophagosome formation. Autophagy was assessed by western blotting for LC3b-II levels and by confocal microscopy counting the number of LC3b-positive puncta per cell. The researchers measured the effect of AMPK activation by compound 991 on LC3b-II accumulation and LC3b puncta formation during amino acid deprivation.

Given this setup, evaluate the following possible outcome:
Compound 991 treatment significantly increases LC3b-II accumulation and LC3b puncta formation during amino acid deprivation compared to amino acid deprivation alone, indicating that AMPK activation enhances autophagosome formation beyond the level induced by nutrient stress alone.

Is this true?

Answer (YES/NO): NO